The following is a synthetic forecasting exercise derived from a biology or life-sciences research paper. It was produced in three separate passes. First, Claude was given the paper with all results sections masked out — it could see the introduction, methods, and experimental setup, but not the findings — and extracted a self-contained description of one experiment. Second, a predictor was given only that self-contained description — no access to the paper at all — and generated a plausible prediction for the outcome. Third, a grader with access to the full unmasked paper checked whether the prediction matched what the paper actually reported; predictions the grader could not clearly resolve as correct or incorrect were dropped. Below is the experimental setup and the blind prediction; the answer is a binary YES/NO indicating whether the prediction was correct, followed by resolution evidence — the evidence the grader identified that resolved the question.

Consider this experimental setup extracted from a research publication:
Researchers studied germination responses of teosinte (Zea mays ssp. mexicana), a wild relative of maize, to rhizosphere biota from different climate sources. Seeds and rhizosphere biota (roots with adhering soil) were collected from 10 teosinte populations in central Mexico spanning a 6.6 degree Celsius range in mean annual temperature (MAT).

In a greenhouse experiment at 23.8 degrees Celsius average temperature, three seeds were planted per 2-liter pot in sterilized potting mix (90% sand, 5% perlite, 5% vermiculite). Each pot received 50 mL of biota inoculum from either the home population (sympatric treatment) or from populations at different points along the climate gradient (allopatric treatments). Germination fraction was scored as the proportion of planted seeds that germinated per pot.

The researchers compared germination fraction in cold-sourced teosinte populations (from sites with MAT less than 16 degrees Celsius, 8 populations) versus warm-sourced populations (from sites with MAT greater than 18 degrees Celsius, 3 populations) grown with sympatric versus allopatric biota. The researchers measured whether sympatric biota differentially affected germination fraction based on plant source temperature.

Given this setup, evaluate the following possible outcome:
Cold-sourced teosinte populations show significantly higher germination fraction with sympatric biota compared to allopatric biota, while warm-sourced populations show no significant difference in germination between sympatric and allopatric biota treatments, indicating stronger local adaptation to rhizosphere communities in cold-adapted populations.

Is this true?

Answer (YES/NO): NO